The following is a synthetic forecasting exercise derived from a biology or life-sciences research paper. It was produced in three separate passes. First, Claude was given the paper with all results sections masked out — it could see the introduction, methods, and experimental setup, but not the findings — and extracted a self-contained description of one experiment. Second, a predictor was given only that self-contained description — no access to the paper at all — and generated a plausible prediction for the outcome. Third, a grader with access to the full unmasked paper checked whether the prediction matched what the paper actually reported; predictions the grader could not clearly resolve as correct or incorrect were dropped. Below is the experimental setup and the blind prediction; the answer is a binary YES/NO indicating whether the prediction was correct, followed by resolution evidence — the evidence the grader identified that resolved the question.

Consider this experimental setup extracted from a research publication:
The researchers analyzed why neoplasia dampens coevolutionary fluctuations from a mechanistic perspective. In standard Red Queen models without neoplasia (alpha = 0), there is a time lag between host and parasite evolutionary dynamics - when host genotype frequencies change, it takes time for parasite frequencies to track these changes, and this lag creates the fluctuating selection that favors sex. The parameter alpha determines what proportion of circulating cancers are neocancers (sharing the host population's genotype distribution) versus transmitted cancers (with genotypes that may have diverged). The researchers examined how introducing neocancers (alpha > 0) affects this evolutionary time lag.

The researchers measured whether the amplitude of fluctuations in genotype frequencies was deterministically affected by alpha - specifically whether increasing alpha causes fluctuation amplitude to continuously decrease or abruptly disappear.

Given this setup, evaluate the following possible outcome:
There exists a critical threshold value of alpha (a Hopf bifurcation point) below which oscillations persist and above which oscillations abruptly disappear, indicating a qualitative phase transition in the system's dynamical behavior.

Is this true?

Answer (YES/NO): YES